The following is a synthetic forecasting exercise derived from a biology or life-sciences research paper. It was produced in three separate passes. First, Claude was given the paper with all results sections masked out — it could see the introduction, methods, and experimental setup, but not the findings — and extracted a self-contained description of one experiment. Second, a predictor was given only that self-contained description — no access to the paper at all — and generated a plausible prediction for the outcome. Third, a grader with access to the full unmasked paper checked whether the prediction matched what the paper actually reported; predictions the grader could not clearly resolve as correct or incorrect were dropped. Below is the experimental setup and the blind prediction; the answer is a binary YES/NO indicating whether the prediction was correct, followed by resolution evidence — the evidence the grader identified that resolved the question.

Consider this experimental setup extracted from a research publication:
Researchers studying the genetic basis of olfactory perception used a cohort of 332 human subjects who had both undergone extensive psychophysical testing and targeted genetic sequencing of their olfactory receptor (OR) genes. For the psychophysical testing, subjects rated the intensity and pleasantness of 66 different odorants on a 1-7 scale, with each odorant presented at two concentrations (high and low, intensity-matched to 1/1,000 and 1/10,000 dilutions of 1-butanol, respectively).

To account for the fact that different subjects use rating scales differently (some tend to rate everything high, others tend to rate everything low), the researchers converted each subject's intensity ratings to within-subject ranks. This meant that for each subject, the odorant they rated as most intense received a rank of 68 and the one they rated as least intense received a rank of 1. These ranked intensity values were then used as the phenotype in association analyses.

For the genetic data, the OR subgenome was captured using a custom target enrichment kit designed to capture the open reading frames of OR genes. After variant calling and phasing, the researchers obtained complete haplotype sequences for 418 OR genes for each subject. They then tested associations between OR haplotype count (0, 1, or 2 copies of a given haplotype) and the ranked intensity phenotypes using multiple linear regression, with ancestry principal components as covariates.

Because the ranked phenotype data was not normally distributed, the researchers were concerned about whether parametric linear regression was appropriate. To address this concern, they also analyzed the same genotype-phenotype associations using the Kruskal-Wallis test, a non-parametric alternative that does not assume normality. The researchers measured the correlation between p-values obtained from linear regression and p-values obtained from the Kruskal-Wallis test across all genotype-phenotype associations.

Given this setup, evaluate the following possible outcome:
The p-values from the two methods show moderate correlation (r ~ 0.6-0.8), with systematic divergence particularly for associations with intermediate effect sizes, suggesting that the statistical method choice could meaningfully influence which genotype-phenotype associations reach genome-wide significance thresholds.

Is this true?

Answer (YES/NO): NO